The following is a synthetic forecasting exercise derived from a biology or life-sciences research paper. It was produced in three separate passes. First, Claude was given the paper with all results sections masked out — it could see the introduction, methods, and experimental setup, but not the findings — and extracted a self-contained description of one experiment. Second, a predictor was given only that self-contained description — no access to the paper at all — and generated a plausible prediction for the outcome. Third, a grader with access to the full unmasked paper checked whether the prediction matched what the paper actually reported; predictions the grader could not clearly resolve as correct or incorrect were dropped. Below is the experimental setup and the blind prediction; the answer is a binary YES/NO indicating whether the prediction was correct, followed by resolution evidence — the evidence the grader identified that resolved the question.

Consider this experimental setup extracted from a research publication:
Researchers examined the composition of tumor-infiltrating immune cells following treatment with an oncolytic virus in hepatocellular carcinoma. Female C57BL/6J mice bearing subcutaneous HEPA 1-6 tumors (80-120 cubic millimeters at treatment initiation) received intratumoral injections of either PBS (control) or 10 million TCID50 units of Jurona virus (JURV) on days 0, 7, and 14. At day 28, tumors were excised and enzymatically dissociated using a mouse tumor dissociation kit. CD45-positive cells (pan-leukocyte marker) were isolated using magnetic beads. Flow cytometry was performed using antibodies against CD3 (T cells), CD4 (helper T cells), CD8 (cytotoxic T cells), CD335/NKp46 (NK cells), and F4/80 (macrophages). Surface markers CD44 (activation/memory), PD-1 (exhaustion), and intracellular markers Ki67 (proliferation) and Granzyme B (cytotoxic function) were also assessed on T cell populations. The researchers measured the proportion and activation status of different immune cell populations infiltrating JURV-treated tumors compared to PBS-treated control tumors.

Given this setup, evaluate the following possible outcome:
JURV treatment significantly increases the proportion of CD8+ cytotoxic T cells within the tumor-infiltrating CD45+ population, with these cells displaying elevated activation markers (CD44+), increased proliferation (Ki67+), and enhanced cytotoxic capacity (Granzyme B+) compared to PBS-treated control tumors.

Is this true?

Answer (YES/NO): NO